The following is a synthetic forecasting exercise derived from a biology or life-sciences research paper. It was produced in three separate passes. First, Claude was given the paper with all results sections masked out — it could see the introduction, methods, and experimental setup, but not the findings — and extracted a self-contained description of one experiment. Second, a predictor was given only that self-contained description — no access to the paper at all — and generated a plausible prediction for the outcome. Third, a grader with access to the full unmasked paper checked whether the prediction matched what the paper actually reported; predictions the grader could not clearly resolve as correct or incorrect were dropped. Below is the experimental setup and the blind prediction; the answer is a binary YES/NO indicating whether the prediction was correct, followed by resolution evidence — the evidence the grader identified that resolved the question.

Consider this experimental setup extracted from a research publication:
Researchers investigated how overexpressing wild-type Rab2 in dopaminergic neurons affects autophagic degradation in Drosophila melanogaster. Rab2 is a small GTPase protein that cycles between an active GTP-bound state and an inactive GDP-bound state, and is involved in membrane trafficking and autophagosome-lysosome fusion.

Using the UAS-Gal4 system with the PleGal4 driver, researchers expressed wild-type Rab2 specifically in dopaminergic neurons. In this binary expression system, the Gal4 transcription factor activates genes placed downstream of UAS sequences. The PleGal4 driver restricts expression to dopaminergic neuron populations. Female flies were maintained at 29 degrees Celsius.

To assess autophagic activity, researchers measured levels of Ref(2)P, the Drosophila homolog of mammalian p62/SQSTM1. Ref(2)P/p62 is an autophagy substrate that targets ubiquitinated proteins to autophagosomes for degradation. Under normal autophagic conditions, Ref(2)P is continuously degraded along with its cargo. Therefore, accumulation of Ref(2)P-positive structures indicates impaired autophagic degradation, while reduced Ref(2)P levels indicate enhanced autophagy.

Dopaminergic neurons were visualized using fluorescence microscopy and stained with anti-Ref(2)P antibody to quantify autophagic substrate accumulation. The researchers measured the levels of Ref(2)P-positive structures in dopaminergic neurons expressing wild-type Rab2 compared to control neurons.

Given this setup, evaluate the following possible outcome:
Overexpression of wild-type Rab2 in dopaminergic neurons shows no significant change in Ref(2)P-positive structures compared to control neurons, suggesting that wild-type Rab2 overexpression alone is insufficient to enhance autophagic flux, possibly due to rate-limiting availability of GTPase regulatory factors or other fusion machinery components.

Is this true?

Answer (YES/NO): NO